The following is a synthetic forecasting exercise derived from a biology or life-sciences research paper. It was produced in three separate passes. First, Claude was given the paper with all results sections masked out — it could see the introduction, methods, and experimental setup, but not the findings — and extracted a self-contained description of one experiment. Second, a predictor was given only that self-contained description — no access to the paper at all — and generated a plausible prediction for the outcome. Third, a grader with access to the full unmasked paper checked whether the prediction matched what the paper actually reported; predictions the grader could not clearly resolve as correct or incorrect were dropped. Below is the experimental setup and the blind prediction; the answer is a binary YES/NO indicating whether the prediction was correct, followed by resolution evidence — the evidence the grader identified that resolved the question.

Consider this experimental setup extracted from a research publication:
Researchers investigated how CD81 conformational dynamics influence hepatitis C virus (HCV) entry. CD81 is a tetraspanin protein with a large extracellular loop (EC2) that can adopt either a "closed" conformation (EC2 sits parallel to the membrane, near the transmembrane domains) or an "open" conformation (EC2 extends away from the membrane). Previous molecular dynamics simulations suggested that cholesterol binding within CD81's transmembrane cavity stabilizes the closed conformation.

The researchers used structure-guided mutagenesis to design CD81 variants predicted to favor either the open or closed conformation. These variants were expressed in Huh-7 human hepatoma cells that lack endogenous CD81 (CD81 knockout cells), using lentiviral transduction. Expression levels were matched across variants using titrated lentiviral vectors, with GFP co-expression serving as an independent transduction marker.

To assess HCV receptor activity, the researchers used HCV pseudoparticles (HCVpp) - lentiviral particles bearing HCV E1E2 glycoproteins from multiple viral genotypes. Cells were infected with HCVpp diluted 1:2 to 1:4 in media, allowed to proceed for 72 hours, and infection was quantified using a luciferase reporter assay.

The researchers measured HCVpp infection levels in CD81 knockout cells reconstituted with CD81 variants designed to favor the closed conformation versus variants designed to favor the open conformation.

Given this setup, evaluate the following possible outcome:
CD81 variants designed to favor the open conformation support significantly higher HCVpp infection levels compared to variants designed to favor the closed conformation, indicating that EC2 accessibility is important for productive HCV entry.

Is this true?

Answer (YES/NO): NO